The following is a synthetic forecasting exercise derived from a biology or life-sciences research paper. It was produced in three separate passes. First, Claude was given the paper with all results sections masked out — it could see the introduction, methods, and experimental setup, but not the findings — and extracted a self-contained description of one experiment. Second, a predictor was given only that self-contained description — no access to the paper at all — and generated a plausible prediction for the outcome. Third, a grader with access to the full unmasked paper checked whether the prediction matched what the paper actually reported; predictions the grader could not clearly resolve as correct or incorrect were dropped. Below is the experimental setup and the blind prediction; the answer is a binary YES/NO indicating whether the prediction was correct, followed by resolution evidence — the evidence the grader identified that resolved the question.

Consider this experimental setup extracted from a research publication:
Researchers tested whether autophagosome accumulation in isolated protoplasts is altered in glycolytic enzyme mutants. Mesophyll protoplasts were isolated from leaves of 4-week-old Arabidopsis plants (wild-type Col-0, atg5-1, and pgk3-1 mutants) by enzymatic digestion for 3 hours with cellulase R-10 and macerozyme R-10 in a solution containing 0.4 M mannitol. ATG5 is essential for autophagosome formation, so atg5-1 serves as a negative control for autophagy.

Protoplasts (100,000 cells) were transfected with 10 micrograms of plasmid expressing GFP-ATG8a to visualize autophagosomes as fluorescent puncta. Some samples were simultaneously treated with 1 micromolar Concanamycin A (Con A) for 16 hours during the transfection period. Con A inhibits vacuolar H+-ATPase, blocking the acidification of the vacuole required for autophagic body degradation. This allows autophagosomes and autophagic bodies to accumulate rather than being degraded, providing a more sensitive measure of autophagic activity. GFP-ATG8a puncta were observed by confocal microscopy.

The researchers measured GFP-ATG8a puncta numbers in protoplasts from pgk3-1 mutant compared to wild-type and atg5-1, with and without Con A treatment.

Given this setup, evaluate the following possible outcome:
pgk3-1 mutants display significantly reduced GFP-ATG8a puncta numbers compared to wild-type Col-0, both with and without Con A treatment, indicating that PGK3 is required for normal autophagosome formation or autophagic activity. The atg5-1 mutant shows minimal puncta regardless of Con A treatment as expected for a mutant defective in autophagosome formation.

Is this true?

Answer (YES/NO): NO